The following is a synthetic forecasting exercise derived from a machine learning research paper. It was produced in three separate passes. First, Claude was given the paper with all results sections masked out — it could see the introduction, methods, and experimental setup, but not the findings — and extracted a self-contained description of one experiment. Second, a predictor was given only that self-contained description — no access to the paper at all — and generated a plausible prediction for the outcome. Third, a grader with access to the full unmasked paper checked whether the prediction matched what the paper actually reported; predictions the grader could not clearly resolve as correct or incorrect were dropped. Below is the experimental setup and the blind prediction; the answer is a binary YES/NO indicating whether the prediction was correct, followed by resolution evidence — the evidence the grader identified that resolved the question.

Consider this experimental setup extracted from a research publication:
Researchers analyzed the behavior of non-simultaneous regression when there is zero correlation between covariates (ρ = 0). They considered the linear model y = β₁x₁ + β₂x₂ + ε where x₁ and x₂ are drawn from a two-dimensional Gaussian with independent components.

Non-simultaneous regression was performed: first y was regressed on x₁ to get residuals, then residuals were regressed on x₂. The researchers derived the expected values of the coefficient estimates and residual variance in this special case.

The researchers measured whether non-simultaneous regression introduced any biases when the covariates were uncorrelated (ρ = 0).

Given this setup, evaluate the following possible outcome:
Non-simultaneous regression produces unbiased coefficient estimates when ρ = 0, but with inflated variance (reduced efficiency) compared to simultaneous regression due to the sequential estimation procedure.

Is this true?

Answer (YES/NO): NO